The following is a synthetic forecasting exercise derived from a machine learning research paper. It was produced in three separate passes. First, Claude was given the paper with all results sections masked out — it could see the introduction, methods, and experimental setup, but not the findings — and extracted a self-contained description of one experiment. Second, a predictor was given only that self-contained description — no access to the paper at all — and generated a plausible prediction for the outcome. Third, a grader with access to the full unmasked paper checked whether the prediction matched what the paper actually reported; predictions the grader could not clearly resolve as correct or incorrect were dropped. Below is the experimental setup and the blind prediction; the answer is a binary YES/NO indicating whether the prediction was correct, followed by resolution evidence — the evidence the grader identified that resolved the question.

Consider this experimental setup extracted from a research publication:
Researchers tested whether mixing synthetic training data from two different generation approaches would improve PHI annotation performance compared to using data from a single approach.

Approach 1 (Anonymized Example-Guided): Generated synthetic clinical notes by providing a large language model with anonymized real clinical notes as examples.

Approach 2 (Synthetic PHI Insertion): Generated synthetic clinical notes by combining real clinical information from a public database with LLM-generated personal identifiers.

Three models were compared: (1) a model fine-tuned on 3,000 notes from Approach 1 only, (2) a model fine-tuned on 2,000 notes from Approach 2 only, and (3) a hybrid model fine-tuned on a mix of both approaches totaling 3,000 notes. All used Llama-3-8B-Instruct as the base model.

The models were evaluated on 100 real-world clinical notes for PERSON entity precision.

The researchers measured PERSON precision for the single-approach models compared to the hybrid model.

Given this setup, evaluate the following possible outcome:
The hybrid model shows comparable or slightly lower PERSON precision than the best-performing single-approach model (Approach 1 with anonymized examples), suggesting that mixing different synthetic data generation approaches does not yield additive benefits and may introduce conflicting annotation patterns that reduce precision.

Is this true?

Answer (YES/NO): NO